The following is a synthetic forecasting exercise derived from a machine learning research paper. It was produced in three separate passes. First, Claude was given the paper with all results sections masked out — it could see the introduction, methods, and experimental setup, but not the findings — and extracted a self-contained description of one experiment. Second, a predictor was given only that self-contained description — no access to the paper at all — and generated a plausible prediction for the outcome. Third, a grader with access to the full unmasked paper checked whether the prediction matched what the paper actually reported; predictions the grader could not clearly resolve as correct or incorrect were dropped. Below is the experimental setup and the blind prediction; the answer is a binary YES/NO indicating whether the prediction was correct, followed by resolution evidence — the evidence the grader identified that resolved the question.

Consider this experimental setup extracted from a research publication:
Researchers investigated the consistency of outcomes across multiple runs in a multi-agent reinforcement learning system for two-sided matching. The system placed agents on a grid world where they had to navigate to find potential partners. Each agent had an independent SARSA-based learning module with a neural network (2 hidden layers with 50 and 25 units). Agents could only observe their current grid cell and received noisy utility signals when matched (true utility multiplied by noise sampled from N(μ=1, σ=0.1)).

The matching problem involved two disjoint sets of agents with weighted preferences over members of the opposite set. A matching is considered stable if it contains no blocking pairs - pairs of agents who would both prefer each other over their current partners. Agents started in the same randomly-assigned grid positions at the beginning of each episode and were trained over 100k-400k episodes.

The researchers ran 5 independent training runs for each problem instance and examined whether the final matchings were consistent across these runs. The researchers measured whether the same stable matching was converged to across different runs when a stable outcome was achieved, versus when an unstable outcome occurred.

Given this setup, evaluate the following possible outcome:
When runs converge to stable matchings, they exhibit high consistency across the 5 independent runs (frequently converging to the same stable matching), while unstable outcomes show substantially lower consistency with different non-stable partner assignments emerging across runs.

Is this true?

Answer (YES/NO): YES